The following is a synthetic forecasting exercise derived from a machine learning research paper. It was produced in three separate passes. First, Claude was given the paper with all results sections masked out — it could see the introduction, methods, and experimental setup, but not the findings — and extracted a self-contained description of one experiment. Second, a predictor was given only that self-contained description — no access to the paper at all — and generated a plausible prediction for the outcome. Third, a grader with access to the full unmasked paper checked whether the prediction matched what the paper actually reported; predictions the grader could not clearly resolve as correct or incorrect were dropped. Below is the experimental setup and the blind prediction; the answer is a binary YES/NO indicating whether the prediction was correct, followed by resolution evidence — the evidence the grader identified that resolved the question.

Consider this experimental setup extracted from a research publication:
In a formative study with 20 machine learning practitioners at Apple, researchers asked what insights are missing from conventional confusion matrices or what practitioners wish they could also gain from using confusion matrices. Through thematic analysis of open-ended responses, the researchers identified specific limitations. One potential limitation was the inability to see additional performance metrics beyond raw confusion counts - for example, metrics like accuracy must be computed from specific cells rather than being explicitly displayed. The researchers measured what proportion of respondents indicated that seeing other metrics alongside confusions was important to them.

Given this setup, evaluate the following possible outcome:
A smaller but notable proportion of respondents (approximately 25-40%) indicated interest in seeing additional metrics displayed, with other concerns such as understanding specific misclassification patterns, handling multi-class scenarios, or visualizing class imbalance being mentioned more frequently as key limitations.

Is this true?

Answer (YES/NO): NO